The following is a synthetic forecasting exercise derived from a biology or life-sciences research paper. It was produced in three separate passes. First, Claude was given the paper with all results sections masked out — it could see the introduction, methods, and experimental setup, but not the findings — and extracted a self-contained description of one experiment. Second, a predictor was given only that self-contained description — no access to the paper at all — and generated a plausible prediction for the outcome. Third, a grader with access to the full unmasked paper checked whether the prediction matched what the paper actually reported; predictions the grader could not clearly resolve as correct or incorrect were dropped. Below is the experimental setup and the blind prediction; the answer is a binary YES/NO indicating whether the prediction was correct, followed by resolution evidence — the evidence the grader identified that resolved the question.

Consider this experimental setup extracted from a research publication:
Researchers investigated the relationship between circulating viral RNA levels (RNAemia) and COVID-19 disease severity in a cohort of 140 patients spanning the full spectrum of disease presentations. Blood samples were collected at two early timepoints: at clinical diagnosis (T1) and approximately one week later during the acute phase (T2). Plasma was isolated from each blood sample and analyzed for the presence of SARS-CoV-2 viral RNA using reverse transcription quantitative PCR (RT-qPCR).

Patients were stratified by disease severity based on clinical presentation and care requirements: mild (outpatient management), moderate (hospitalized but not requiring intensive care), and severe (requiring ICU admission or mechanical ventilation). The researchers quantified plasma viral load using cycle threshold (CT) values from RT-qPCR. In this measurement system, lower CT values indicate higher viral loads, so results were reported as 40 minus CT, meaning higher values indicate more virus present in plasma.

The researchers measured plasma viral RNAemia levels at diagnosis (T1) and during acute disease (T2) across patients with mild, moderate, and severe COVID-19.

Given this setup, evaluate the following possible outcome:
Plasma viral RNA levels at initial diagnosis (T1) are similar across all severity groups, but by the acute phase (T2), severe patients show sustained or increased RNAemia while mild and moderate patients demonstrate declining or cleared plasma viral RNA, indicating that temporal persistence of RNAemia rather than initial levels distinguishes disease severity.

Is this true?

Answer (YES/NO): NO